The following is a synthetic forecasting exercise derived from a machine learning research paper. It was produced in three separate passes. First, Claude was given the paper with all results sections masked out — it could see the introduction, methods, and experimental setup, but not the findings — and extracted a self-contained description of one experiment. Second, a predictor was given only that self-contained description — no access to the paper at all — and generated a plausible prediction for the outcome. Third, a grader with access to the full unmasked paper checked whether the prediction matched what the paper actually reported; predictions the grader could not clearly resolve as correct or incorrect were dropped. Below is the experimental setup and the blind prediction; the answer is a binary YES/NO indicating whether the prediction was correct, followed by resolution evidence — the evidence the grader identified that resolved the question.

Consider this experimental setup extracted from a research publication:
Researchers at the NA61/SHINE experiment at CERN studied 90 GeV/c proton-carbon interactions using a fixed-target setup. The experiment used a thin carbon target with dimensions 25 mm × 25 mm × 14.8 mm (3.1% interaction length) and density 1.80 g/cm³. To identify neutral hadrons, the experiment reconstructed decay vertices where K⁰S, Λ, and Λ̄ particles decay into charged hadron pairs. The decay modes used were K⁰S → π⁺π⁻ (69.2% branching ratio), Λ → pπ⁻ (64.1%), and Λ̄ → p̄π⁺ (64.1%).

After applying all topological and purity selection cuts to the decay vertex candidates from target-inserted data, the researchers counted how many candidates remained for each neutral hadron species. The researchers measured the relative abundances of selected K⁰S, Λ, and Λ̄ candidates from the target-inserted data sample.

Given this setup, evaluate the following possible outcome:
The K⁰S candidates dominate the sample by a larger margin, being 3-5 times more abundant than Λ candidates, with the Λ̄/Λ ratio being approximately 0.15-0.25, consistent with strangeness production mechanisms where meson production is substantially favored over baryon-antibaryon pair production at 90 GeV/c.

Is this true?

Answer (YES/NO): NO